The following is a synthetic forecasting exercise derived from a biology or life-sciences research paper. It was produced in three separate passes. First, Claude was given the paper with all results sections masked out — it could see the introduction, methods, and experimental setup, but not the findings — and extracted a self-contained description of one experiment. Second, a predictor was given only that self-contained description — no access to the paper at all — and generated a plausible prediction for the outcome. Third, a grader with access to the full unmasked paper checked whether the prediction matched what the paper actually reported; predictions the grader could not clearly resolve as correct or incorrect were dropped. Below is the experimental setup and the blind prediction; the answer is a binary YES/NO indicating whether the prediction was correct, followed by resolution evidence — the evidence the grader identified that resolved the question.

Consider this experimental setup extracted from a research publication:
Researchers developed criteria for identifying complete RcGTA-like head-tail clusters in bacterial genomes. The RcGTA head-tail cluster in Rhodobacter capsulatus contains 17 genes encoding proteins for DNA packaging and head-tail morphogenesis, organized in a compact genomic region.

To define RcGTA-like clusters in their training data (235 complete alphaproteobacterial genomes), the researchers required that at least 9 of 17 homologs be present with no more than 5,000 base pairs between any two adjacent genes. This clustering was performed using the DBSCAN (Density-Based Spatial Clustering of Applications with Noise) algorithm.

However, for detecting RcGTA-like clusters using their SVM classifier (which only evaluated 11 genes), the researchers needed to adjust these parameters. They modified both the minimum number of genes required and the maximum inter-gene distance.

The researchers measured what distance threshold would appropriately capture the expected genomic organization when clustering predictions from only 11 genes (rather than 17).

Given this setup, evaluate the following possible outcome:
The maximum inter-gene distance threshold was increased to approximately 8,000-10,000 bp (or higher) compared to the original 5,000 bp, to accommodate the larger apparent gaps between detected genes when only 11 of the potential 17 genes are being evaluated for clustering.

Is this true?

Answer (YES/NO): YES